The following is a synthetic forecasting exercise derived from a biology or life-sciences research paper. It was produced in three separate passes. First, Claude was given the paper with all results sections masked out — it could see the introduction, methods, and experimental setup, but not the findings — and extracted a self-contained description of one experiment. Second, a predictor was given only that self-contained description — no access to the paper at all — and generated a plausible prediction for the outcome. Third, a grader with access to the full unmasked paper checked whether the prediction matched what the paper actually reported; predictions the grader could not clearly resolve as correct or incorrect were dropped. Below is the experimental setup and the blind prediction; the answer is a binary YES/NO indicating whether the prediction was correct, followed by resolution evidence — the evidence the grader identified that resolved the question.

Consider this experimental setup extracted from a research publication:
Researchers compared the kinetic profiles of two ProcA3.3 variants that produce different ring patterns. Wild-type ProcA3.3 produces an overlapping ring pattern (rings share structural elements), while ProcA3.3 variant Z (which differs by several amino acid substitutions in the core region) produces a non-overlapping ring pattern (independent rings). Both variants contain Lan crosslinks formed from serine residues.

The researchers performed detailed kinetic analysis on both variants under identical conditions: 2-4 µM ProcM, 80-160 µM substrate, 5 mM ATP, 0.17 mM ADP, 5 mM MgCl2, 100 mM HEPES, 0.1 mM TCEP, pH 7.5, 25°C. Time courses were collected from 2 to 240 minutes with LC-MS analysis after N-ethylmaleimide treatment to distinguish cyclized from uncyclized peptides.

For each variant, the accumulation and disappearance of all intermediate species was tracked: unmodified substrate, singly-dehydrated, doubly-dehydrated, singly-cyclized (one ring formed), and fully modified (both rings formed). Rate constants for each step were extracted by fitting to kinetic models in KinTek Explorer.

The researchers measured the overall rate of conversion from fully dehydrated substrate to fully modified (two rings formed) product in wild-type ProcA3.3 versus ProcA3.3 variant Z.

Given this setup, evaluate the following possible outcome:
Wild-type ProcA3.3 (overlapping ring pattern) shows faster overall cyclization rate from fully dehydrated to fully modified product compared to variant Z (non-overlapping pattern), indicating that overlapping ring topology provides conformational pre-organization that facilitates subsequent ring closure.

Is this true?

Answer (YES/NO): NO